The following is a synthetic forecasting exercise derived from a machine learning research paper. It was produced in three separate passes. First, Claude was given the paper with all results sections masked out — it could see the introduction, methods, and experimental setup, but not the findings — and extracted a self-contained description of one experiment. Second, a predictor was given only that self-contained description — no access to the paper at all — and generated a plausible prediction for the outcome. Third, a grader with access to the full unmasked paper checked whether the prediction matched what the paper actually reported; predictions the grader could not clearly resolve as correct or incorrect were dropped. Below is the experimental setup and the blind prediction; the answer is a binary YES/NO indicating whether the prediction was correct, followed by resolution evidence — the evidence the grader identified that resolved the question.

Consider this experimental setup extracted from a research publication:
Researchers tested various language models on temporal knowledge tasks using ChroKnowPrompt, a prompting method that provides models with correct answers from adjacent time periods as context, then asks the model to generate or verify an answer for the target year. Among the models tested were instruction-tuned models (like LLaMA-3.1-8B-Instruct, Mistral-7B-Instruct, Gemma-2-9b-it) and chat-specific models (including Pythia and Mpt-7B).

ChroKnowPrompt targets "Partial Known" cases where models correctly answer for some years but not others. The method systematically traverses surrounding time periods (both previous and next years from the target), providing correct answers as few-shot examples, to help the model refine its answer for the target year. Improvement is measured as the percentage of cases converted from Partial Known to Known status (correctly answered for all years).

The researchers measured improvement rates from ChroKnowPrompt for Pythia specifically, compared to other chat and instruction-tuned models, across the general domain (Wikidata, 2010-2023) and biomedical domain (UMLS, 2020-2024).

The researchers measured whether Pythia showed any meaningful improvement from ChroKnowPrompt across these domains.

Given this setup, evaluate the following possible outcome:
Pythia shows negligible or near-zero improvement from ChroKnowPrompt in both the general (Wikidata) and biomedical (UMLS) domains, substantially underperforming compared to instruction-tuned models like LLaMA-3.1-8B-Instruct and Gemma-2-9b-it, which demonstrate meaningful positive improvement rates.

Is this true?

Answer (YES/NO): YES